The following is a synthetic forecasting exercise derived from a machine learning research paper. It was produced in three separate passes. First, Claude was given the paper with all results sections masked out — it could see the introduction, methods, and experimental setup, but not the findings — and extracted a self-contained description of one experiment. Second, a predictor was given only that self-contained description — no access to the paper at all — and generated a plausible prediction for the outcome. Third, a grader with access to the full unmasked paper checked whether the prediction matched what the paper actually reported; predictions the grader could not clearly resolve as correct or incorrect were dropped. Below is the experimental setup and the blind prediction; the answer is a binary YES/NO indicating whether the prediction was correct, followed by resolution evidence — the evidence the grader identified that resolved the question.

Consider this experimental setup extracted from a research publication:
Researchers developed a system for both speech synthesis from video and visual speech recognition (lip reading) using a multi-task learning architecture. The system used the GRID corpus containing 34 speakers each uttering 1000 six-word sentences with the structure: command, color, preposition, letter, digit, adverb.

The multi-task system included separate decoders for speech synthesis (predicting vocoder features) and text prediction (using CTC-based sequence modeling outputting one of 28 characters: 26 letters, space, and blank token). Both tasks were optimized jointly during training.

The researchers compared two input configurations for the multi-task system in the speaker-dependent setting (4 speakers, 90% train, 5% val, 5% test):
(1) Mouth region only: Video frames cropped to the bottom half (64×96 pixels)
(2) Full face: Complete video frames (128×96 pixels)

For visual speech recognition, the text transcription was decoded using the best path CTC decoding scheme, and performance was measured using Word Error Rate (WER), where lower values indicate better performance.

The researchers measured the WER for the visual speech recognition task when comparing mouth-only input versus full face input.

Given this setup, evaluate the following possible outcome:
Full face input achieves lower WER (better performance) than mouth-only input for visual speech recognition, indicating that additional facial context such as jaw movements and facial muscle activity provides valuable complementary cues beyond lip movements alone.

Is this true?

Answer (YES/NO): YES